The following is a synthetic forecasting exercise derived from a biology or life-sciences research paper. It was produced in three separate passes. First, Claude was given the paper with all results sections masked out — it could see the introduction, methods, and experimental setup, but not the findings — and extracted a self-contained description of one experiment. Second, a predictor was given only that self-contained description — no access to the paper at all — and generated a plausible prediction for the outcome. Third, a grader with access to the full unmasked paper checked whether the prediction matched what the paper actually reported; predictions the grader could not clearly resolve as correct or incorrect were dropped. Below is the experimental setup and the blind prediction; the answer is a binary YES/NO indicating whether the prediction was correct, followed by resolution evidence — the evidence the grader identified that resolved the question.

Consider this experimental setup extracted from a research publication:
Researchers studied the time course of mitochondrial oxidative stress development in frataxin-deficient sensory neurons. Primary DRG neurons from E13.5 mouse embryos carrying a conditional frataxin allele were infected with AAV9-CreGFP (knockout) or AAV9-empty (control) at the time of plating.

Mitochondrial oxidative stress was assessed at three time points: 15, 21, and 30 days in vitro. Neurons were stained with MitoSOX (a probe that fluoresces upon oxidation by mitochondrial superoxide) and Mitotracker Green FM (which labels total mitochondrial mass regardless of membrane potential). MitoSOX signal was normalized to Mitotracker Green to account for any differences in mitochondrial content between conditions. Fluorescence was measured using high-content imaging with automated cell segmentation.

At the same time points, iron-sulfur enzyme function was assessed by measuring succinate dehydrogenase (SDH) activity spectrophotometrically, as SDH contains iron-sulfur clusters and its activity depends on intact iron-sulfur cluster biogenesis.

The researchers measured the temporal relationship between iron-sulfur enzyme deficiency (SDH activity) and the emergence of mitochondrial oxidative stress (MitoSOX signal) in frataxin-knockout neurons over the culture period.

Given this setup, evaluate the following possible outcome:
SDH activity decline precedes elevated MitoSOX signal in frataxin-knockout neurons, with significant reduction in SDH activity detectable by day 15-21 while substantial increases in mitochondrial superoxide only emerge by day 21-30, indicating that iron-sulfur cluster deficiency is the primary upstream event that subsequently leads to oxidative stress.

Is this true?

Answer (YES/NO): YES